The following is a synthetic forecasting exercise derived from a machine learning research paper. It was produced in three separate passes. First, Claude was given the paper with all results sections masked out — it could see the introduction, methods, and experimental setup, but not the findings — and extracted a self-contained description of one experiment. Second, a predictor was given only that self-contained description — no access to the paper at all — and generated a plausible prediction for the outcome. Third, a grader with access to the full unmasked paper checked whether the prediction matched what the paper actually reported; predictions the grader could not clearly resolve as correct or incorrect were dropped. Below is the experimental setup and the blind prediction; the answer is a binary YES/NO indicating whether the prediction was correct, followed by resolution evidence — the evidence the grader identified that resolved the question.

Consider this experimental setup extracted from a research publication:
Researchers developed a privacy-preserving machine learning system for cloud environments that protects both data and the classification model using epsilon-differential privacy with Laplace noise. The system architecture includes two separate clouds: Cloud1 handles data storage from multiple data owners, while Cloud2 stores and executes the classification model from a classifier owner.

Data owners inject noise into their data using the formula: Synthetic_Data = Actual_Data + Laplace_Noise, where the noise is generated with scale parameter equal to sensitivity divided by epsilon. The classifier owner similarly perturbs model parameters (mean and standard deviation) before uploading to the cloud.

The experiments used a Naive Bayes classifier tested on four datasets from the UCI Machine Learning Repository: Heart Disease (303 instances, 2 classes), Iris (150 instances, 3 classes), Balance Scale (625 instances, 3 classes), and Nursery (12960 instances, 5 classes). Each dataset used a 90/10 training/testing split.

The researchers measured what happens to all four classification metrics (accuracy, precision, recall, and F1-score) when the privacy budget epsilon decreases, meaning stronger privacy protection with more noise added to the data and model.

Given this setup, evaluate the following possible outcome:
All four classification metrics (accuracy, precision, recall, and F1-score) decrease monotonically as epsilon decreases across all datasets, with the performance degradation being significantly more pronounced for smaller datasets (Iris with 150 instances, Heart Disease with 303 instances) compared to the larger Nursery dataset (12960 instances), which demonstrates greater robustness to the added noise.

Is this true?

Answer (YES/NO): NO